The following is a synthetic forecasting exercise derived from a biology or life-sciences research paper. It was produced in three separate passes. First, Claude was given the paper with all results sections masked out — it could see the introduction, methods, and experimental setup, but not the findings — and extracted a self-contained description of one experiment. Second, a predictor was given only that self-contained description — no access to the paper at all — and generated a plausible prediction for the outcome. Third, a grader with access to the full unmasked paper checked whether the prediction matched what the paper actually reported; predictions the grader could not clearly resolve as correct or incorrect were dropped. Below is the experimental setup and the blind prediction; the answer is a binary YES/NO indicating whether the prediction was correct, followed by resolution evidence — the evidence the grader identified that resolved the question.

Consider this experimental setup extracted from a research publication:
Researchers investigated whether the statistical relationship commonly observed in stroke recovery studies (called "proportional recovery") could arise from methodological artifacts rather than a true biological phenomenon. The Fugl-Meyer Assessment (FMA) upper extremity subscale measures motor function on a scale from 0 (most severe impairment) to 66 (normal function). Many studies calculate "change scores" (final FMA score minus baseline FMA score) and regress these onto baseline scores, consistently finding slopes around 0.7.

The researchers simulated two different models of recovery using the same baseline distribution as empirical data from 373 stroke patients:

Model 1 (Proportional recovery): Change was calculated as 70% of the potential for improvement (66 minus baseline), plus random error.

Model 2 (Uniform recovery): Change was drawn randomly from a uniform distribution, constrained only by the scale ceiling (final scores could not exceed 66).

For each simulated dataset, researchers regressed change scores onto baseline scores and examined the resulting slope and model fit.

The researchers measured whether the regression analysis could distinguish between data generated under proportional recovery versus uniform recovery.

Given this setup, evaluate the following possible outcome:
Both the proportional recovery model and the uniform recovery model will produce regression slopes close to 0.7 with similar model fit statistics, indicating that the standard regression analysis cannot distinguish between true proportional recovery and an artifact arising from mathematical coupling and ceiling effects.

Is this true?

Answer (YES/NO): NO